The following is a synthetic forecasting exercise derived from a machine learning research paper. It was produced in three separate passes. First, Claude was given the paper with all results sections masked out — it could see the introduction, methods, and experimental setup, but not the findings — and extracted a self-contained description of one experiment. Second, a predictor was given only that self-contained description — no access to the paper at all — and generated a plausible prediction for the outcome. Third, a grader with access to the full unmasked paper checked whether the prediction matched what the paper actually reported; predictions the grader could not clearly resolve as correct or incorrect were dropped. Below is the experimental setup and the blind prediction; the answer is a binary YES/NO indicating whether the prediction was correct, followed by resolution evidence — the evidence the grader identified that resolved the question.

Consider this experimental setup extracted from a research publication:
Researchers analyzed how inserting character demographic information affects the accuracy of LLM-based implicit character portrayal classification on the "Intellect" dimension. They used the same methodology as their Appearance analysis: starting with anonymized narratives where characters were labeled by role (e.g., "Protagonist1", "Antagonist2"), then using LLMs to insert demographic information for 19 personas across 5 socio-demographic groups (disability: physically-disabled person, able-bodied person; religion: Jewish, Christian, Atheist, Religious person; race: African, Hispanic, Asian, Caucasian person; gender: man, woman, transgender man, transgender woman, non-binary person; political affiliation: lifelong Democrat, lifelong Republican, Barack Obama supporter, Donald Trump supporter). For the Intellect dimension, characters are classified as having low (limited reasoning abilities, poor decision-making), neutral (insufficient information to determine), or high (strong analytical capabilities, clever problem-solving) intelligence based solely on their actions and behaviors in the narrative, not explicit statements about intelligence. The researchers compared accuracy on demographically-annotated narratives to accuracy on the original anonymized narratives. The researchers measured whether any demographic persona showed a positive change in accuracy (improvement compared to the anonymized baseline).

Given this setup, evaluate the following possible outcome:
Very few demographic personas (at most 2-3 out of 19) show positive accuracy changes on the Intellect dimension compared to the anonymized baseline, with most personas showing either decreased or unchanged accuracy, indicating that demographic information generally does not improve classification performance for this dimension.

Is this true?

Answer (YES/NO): YES